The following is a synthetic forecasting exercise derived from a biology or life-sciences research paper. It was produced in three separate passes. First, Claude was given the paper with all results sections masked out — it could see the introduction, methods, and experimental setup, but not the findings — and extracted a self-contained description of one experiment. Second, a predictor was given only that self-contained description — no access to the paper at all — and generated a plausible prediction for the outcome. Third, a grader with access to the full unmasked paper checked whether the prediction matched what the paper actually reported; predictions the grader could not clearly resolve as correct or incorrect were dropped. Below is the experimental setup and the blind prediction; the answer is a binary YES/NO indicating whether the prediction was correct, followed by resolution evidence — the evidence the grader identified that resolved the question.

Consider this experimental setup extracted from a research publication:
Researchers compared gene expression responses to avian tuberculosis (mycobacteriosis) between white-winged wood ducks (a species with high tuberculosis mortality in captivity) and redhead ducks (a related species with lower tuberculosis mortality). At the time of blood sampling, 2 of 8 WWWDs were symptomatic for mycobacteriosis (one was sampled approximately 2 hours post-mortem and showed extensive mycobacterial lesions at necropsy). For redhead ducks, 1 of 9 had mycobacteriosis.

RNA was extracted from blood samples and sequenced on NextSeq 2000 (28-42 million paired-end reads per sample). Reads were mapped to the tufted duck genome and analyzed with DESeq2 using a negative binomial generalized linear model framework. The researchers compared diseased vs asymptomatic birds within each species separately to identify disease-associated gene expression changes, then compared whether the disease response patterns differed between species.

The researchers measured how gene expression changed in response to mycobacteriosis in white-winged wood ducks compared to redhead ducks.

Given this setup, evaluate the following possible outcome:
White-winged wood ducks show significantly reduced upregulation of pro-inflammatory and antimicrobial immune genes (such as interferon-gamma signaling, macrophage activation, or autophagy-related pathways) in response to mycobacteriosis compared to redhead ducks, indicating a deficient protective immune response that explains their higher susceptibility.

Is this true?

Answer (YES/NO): NO